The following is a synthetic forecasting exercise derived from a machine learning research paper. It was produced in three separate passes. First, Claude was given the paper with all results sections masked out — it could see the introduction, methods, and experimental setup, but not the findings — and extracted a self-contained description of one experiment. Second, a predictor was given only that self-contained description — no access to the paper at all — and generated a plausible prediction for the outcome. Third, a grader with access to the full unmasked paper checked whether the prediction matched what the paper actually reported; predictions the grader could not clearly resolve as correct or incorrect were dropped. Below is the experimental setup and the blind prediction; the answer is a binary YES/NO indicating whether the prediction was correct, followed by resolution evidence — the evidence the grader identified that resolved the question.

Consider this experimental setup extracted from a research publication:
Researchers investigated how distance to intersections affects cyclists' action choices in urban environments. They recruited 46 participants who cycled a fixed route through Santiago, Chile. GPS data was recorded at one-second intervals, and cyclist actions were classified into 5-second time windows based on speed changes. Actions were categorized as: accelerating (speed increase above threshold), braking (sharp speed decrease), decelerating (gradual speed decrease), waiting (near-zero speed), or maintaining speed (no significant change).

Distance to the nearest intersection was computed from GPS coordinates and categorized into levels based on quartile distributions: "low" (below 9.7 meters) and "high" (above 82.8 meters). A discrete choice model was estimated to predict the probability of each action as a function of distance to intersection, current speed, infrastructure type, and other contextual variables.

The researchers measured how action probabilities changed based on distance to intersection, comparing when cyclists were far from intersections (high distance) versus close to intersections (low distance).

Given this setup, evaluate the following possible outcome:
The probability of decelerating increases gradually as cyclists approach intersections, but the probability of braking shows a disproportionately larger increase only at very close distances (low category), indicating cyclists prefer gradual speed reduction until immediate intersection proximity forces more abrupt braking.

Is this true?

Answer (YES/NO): NO